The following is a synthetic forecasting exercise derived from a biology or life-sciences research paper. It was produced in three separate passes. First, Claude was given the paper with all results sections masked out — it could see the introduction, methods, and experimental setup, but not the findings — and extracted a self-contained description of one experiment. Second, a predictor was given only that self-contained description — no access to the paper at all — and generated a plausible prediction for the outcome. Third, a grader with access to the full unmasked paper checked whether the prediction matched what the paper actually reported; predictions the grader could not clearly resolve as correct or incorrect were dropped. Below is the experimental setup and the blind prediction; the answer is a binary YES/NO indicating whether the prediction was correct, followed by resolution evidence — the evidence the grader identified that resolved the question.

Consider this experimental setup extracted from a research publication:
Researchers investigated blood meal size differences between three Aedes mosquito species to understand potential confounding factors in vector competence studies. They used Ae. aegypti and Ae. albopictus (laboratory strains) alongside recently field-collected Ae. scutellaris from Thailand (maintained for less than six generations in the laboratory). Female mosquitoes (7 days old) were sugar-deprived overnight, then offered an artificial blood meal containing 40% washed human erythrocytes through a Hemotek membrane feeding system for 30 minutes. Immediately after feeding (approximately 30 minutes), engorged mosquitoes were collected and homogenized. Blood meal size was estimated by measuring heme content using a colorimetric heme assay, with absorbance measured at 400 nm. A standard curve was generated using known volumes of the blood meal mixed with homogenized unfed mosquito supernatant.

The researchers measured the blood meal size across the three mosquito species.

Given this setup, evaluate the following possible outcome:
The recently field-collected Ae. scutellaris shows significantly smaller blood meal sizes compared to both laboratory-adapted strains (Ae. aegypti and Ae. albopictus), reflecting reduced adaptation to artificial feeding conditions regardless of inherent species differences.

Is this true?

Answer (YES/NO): NO